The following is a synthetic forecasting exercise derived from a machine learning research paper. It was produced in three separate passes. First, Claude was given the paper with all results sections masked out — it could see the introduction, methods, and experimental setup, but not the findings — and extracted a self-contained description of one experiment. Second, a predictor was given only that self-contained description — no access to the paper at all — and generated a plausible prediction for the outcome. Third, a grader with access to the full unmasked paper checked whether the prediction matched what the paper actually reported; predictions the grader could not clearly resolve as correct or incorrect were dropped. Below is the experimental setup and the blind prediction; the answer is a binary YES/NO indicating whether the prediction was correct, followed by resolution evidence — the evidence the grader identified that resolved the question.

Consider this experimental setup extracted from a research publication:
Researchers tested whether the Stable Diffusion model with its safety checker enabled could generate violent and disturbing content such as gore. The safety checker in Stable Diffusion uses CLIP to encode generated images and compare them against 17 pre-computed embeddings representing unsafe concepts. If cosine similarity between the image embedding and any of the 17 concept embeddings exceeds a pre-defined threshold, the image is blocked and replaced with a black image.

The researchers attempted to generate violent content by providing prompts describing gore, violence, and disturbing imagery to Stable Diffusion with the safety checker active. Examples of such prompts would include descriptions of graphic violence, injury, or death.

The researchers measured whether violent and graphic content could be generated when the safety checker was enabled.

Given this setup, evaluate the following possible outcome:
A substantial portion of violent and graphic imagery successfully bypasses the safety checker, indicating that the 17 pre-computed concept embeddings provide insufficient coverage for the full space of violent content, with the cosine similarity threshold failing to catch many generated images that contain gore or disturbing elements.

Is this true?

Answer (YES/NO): YES